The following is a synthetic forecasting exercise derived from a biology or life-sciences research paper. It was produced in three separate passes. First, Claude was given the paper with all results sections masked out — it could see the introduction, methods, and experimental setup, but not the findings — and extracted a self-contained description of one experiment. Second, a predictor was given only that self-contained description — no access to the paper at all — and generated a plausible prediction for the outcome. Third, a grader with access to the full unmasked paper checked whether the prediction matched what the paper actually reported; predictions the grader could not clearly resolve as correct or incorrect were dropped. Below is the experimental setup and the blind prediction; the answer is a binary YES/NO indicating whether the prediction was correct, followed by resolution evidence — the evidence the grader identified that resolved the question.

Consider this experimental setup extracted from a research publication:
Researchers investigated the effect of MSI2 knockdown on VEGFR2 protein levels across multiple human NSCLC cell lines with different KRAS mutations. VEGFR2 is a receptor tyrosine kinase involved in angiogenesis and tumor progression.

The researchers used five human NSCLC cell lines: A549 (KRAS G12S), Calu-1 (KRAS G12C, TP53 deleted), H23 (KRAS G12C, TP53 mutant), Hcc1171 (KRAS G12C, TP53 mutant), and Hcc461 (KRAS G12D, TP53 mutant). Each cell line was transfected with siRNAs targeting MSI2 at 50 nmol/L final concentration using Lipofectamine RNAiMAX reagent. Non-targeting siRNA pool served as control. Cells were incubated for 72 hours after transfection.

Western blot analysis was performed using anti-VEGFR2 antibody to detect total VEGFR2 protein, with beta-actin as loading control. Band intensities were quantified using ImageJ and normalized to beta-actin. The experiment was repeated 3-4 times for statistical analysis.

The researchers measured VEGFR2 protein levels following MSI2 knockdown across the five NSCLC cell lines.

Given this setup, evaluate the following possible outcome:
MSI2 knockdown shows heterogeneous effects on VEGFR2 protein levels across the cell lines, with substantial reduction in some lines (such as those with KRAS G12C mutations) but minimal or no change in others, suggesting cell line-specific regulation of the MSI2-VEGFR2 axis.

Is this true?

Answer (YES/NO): NO